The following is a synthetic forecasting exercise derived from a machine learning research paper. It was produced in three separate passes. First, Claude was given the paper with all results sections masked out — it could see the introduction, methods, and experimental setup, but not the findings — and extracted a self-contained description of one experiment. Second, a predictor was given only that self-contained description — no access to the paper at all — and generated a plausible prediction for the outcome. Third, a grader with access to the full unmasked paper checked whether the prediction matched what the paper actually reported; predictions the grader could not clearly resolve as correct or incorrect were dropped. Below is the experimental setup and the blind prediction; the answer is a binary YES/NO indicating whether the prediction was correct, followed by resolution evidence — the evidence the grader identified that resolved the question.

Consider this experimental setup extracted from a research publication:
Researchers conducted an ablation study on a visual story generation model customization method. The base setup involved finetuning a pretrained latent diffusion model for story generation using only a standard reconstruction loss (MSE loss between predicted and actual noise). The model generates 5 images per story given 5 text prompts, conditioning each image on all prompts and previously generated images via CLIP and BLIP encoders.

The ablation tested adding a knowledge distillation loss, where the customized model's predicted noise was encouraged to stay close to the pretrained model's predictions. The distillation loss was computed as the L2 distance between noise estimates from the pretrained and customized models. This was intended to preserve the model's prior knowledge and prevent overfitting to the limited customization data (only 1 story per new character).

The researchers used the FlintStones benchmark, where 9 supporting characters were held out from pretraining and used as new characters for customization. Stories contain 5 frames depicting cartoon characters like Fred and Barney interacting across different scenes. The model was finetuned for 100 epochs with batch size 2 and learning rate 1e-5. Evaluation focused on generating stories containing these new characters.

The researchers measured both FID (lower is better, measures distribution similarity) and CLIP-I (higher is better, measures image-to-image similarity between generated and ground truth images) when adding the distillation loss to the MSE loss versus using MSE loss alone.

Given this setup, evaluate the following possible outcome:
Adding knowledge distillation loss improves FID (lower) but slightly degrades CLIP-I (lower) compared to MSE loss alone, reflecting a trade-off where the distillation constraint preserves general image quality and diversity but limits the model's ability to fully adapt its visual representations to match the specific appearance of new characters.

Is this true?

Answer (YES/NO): YES